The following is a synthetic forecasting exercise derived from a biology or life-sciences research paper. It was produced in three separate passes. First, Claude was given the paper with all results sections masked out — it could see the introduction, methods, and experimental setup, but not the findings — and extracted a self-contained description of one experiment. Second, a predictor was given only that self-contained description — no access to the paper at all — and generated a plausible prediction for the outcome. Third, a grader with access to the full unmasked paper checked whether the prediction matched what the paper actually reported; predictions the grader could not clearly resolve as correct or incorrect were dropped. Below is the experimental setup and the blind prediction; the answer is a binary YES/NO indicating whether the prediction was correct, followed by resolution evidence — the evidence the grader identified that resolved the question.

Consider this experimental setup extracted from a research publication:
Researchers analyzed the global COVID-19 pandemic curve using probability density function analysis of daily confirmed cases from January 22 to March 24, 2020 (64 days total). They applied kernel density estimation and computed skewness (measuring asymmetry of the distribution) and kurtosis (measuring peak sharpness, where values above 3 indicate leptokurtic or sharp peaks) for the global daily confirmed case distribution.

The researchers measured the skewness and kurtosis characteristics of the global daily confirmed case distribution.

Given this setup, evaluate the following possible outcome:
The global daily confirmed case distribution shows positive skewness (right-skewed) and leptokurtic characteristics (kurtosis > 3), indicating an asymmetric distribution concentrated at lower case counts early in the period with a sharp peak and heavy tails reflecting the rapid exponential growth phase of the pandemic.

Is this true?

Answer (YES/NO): YES